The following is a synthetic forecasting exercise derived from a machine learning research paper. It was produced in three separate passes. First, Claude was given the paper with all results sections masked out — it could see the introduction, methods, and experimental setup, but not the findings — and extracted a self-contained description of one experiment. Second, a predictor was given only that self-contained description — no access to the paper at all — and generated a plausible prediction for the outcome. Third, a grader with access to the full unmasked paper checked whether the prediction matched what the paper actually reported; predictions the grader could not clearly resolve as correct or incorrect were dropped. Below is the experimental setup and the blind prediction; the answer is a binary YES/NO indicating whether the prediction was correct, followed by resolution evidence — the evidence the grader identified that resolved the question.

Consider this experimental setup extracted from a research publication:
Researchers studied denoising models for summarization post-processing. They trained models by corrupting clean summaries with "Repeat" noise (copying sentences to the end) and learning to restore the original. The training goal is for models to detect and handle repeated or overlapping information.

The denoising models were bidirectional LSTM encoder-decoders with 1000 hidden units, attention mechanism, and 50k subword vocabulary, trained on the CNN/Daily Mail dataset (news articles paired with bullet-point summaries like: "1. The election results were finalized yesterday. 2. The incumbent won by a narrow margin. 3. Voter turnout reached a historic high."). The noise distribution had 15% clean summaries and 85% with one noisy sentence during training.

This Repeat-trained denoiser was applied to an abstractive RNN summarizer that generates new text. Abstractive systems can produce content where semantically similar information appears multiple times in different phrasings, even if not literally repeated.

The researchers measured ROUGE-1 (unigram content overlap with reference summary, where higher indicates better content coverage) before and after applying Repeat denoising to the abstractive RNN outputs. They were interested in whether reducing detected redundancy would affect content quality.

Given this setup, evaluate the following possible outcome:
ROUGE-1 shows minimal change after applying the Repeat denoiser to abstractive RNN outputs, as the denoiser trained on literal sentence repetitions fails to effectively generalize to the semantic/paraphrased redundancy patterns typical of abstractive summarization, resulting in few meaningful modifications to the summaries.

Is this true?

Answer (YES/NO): NO